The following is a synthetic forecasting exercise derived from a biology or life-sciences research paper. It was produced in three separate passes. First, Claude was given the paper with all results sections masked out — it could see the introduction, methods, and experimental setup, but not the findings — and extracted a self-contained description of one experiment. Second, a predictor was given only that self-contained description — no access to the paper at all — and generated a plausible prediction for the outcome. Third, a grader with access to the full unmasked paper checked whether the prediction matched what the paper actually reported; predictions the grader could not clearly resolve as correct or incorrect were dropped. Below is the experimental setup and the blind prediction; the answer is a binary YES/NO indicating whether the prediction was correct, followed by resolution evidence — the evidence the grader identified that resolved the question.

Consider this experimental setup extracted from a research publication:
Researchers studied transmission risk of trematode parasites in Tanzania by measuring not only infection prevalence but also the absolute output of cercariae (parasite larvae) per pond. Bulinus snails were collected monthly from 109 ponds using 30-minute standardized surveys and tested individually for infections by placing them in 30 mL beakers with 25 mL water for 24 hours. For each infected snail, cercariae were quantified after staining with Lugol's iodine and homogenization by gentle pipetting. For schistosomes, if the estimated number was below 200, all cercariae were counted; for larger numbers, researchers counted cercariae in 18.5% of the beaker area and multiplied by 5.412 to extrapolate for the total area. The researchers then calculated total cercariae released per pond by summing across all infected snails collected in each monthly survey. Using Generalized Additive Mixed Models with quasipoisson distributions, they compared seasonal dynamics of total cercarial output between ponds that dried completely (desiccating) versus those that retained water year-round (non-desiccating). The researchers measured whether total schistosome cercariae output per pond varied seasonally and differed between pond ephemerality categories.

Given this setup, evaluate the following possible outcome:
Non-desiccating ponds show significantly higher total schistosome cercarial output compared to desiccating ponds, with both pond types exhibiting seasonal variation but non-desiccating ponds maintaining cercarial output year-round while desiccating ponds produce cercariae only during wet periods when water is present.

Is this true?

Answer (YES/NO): YES